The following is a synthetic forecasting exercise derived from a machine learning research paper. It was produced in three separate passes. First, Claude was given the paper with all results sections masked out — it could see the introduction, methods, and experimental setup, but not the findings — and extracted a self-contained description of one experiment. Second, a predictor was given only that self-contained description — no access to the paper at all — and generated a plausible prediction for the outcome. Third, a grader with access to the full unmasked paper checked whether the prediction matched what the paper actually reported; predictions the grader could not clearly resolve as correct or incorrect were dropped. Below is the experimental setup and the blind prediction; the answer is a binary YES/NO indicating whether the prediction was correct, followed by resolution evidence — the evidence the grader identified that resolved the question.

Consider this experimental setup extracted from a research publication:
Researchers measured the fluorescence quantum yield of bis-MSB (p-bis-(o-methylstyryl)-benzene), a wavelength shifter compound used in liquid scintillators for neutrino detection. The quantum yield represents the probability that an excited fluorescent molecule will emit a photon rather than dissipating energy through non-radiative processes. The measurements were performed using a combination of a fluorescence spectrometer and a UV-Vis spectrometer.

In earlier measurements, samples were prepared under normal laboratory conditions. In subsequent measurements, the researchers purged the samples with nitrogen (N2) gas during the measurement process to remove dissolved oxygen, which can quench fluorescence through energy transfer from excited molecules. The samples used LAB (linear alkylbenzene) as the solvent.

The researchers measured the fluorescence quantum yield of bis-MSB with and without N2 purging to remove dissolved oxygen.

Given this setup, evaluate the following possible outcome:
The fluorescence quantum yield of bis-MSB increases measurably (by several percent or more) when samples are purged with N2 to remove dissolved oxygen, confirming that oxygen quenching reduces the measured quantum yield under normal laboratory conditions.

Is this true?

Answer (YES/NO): YES